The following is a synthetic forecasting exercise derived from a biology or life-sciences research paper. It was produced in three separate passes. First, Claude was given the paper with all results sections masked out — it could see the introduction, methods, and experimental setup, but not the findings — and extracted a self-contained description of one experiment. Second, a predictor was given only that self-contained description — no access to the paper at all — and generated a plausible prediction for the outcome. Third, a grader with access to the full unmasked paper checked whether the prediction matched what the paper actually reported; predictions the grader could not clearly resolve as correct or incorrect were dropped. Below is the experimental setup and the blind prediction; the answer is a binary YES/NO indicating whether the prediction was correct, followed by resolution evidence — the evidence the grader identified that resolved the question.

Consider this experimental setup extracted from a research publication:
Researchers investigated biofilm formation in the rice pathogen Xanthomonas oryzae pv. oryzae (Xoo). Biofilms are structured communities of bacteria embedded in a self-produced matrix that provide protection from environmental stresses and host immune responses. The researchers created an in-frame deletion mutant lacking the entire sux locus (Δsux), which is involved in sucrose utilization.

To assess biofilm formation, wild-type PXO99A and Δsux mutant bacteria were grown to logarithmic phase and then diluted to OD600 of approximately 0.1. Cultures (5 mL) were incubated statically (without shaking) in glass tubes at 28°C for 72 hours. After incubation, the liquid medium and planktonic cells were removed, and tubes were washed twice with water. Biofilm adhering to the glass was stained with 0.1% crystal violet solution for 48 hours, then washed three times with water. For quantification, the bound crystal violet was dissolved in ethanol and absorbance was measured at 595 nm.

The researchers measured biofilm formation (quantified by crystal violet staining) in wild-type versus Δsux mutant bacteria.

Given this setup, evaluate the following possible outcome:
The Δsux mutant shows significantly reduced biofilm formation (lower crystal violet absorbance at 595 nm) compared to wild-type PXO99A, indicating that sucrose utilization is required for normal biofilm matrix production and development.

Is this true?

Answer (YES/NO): YES